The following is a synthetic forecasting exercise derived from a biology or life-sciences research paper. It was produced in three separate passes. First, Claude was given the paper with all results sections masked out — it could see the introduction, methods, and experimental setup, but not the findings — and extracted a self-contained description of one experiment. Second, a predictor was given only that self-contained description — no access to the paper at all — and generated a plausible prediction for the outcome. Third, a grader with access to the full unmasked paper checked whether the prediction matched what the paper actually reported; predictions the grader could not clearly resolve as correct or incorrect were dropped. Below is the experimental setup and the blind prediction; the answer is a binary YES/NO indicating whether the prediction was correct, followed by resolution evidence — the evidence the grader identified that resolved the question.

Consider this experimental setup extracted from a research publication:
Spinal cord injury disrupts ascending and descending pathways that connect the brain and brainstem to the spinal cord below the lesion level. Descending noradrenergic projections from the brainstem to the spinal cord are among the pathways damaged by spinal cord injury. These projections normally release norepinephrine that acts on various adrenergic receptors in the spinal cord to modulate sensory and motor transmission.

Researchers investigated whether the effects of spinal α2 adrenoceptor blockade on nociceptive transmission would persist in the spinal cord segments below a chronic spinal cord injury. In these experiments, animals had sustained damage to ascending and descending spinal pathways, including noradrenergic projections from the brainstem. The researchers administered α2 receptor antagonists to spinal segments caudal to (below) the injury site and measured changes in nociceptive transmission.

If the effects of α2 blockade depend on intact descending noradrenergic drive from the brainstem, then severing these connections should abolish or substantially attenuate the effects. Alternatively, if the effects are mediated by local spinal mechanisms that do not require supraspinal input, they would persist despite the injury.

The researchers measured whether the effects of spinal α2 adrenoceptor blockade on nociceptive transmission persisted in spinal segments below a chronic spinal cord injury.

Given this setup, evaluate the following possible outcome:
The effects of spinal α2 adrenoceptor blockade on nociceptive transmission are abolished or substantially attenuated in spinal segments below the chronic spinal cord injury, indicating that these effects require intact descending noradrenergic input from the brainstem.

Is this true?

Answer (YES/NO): NO